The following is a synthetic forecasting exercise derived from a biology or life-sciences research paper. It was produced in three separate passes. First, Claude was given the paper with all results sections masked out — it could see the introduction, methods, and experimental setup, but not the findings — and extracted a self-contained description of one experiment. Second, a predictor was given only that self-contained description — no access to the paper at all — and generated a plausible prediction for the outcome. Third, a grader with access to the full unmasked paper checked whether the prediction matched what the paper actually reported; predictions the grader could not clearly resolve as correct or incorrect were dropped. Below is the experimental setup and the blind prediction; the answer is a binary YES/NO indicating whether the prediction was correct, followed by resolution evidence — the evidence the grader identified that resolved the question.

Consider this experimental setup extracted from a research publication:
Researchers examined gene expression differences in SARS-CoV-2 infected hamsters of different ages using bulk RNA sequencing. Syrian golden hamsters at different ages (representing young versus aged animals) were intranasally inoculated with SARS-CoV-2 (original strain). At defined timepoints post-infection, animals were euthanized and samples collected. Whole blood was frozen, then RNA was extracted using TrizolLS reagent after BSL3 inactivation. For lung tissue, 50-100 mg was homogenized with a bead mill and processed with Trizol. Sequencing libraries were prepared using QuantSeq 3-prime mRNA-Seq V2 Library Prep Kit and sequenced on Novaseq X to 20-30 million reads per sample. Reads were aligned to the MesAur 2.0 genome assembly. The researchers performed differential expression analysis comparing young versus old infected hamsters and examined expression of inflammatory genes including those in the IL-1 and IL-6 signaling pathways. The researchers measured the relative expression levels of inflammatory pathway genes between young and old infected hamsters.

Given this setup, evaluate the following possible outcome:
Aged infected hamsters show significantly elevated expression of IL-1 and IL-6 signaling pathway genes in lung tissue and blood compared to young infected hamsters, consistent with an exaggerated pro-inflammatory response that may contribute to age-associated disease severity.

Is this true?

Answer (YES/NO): NO